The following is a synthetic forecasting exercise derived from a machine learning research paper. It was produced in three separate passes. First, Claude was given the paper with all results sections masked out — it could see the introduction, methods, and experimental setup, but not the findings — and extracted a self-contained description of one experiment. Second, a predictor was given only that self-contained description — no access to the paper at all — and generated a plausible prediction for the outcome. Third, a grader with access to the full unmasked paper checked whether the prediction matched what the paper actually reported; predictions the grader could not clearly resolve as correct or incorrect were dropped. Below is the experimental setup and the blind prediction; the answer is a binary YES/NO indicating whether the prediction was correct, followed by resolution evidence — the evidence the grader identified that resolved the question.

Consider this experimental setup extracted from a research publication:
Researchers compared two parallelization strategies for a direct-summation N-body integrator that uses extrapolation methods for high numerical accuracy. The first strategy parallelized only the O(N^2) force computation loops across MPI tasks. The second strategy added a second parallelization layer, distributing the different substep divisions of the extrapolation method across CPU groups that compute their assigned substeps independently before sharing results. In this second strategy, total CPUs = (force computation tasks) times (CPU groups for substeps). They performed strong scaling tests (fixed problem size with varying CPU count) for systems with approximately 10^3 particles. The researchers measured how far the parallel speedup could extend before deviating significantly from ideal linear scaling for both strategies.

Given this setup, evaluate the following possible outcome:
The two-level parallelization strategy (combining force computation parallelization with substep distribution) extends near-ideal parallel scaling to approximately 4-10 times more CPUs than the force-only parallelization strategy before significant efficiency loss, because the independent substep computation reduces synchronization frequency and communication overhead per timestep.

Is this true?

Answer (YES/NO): YES